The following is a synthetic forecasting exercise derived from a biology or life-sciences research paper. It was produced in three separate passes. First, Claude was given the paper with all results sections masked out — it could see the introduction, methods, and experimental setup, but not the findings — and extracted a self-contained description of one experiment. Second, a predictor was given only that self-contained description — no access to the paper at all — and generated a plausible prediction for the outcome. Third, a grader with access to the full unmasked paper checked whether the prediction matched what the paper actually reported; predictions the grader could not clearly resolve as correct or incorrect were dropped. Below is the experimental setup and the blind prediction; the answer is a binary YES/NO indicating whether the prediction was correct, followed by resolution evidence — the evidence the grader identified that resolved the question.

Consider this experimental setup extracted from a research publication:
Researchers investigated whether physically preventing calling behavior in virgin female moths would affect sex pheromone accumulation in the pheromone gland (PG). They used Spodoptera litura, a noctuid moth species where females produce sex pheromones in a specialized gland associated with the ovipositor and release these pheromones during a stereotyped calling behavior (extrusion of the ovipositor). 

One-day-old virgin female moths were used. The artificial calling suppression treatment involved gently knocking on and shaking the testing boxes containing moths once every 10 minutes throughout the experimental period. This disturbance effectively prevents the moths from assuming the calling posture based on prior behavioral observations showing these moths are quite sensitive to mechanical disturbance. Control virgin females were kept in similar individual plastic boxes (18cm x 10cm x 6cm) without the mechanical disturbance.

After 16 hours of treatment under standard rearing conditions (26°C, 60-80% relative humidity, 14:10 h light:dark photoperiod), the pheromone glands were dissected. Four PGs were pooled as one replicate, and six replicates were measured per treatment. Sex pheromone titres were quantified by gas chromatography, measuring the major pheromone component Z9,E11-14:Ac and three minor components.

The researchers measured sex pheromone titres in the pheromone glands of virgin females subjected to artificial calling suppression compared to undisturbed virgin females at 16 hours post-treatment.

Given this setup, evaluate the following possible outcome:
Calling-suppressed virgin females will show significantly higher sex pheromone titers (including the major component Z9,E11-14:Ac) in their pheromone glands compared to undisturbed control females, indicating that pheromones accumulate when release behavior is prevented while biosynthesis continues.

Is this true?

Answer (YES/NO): YES